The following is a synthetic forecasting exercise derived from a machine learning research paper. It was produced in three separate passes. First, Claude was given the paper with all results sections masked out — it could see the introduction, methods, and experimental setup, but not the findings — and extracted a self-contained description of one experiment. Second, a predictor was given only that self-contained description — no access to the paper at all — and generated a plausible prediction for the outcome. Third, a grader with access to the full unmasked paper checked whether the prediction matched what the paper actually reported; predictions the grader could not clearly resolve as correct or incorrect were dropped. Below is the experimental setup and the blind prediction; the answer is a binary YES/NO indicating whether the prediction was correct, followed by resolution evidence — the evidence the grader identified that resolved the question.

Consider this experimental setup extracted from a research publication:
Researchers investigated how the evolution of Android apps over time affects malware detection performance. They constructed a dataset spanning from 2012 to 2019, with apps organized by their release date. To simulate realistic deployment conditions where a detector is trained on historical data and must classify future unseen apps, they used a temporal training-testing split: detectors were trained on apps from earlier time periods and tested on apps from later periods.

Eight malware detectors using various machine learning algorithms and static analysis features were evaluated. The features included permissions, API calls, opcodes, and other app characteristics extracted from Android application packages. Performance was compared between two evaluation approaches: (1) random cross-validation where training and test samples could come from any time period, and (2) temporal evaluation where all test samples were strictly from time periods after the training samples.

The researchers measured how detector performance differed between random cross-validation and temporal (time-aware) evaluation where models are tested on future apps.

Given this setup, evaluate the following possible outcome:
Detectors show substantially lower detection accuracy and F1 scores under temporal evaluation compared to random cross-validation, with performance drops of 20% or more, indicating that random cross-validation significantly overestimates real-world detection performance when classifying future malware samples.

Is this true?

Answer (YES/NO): NO